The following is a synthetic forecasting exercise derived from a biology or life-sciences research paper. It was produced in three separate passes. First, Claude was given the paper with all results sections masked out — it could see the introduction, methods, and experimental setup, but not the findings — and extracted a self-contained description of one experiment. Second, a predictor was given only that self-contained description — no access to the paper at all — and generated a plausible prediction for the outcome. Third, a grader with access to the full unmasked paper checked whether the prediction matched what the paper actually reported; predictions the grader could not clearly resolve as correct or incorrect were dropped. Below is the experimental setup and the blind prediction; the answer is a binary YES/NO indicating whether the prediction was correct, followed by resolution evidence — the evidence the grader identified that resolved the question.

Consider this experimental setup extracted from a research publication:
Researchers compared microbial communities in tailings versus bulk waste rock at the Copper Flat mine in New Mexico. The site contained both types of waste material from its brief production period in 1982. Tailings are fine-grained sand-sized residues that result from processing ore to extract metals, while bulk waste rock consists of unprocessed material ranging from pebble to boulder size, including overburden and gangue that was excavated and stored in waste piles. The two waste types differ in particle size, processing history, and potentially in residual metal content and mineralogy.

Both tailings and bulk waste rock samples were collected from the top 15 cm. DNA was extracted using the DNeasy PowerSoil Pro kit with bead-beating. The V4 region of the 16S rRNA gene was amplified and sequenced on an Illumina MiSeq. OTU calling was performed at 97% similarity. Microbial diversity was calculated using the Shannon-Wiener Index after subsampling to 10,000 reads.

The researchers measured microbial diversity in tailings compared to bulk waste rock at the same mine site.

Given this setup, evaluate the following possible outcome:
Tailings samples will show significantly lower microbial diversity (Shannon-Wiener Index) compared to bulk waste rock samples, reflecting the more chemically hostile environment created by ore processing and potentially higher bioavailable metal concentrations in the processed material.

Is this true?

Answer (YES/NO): YES